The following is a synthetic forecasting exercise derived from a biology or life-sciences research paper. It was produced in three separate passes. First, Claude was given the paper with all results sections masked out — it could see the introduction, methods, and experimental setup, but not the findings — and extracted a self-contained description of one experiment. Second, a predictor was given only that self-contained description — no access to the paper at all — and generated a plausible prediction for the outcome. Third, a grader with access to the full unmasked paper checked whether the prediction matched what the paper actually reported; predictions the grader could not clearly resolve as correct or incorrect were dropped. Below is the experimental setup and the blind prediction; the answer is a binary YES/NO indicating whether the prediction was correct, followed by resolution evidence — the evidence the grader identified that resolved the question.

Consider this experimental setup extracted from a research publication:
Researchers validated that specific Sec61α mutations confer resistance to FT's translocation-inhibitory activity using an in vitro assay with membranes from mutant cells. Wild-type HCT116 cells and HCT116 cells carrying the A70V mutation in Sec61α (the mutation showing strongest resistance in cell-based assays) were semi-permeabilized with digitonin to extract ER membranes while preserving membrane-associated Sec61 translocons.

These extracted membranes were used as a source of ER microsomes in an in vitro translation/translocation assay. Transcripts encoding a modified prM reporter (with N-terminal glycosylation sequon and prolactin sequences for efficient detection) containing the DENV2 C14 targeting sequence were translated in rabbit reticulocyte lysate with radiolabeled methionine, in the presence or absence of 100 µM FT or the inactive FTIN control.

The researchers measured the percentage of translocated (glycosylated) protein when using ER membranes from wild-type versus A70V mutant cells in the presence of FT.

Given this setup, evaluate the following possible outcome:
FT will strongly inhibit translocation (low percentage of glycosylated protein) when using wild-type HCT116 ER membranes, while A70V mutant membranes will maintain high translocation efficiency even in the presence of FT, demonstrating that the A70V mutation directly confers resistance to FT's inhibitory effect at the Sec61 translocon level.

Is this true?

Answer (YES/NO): YES